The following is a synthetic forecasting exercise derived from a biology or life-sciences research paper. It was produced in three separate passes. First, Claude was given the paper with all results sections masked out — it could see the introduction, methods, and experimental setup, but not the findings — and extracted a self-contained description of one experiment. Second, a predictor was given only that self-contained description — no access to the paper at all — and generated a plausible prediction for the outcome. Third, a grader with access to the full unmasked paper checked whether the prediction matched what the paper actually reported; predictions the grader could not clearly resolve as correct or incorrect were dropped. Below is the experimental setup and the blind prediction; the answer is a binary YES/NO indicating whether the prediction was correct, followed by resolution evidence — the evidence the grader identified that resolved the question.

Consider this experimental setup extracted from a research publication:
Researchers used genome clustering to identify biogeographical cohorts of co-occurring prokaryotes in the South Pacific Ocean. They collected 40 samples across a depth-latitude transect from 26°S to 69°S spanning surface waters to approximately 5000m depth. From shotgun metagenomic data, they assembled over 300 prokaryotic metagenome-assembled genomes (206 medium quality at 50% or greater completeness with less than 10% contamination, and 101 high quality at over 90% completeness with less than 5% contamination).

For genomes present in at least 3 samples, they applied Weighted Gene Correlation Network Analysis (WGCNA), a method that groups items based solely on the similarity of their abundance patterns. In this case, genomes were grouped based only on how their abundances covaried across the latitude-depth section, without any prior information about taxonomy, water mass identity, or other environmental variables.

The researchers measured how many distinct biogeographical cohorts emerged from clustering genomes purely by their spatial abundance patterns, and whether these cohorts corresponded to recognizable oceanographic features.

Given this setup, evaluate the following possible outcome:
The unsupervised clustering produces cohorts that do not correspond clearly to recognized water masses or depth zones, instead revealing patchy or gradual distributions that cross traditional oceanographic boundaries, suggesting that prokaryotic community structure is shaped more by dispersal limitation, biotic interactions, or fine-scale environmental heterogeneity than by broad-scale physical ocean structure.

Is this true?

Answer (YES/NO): NO